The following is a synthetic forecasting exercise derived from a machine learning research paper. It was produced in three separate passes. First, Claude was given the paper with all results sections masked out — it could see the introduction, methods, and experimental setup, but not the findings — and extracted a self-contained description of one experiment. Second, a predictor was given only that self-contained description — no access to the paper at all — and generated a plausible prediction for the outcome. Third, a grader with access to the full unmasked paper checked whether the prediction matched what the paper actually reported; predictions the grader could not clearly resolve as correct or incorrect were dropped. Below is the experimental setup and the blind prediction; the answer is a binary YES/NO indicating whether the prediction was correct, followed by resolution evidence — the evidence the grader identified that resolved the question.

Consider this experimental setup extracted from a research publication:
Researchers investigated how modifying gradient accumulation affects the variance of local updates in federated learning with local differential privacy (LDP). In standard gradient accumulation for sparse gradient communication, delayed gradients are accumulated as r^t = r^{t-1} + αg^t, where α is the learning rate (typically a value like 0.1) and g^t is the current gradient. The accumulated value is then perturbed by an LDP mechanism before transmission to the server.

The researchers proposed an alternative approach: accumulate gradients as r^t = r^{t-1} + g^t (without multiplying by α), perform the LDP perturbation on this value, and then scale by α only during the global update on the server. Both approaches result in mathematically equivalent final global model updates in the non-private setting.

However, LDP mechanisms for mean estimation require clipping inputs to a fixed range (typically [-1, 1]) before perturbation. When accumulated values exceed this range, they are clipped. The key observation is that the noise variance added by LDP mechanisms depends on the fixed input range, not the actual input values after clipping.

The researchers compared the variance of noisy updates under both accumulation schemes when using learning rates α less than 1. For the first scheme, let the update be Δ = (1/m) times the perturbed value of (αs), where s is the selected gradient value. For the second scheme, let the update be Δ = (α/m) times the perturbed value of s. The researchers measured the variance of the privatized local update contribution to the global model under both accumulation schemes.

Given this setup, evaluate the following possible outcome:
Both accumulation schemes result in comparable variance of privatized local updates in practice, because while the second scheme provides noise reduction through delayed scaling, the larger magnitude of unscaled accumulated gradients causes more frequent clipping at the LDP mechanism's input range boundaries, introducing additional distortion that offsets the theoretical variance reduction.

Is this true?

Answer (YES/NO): NO